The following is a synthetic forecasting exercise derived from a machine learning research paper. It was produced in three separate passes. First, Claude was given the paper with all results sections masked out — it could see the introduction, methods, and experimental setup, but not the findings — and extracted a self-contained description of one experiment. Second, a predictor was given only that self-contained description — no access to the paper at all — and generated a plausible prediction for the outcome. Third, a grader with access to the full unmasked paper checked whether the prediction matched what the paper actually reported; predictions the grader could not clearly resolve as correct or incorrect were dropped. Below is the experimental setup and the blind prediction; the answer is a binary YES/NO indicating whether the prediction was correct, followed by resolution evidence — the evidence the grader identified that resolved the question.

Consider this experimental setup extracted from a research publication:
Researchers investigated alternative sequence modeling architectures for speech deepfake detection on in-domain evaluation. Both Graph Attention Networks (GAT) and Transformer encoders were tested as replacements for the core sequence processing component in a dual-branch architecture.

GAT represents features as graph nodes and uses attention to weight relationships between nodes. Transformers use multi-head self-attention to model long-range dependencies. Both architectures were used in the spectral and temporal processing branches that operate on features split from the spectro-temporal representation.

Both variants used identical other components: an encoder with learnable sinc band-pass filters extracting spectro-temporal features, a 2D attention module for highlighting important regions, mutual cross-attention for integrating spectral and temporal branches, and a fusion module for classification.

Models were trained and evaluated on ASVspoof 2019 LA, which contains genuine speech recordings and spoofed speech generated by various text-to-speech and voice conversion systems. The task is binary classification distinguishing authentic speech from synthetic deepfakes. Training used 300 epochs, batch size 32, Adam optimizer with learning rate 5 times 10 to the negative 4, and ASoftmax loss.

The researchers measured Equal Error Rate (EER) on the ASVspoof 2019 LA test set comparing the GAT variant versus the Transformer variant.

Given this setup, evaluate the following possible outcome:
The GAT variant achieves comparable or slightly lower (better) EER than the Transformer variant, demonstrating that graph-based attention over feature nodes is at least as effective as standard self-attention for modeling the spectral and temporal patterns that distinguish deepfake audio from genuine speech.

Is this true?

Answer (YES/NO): YES